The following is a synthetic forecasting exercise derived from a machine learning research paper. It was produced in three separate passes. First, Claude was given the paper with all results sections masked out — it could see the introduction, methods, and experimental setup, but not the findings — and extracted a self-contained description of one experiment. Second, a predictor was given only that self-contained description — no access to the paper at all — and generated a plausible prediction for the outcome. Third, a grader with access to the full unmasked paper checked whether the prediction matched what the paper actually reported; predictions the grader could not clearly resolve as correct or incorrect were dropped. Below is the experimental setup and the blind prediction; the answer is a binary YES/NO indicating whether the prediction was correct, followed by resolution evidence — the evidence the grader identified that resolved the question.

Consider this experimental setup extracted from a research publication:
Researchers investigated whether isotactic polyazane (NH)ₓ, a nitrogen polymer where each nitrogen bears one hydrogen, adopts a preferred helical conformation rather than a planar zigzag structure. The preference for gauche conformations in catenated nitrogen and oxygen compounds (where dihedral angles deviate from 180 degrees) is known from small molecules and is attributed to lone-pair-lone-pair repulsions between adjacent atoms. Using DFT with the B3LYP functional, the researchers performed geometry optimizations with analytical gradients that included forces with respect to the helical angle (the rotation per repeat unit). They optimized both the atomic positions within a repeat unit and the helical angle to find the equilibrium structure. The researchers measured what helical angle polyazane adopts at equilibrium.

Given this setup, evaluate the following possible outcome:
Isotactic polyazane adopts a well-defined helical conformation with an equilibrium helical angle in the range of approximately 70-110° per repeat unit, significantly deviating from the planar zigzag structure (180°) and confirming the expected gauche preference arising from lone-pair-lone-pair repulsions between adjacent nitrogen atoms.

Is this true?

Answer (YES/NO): YES